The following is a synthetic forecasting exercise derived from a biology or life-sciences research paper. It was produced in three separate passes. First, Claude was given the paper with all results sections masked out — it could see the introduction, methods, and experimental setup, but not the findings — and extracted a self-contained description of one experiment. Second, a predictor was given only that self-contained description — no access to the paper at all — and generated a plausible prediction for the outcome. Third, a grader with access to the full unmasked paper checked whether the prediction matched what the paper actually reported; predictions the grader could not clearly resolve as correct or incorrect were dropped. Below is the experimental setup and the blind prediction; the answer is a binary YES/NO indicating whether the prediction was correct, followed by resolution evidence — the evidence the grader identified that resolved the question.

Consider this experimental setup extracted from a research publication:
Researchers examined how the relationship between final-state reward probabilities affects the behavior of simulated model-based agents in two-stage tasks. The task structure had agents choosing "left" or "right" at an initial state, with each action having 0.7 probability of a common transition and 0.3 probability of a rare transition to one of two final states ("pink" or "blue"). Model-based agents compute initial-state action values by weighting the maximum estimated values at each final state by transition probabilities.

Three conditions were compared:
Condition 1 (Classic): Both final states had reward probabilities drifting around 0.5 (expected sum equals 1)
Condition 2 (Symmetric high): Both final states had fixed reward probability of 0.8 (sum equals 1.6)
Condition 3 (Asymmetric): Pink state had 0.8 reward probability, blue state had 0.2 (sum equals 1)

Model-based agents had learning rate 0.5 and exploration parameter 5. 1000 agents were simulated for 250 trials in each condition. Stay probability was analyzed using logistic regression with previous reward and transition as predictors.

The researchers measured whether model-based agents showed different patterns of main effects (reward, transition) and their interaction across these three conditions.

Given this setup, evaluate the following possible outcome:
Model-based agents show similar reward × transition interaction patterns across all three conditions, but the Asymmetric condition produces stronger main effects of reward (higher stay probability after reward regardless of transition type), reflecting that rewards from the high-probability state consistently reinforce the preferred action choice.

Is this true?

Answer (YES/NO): NO